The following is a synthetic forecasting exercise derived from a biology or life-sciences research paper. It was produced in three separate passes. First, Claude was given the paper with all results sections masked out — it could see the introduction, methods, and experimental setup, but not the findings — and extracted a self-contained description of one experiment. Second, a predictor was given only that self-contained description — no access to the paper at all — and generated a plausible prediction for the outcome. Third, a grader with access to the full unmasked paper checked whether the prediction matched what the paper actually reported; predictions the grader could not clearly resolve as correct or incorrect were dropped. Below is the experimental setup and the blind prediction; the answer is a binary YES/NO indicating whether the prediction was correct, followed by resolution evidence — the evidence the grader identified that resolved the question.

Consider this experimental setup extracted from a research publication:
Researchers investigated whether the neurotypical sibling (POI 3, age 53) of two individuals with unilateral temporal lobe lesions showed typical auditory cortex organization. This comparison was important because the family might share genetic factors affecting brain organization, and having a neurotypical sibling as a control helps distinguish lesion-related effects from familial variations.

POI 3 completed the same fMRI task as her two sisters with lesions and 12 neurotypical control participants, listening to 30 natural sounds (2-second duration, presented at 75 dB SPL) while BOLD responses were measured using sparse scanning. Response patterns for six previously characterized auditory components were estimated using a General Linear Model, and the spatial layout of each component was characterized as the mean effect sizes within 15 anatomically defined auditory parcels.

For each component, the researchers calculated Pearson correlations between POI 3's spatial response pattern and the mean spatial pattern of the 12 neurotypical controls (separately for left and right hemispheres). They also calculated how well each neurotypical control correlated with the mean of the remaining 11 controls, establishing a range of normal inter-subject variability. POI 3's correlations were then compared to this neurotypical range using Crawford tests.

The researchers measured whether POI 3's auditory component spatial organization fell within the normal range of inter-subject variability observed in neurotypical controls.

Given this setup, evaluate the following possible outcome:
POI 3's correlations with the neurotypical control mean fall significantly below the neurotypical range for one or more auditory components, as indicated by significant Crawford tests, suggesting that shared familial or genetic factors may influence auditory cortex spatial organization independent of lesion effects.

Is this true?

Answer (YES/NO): NO